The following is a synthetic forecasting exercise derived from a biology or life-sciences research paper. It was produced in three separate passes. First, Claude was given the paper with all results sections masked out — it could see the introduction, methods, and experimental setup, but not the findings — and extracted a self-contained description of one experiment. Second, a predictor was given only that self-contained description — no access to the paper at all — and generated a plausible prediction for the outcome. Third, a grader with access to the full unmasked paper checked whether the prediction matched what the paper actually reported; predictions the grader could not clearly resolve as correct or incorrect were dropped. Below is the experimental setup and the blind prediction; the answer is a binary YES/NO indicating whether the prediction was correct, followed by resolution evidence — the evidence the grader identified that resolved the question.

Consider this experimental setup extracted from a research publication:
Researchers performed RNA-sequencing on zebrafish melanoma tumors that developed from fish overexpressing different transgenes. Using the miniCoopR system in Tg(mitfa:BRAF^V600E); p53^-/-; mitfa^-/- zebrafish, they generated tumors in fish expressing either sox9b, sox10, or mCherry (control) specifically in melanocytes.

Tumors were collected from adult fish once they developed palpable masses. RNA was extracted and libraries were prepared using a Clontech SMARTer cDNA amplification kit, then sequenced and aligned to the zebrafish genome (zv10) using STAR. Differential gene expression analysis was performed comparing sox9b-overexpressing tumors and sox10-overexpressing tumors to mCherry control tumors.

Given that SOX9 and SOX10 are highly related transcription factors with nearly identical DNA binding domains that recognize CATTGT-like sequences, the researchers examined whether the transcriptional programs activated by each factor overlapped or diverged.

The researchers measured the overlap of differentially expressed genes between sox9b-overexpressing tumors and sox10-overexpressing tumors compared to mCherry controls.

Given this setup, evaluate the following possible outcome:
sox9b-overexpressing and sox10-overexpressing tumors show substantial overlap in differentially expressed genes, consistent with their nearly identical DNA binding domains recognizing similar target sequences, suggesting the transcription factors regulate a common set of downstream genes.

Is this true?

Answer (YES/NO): NO